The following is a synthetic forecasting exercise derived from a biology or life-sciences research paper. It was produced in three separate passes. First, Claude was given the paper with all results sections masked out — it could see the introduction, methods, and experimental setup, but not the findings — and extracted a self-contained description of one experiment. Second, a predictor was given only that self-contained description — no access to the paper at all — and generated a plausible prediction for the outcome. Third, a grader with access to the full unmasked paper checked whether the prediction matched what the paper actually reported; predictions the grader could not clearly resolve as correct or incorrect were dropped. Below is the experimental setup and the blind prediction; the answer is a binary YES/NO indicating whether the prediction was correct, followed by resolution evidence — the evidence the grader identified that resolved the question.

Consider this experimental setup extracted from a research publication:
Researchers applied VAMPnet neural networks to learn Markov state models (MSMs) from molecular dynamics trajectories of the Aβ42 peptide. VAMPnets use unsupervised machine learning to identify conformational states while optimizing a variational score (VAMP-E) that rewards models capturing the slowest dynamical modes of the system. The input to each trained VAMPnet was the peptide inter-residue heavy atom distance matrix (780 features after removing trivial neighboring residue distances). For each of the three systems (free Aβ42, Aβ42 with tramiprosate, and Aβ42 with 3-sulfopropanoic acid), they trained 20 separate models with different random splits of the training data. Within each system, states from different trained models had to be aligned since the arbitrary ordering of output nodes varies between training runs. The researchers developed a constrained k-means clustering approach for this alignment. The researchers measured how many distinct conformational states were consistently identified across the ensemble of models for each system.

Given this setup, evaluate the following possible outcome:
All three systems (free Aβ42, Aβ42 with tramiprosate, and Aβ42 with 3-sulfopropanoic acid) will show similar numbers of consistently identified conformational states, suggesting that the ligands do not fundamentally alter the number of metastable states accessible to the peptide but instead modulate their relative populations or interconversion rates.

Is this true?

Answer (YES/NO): NO